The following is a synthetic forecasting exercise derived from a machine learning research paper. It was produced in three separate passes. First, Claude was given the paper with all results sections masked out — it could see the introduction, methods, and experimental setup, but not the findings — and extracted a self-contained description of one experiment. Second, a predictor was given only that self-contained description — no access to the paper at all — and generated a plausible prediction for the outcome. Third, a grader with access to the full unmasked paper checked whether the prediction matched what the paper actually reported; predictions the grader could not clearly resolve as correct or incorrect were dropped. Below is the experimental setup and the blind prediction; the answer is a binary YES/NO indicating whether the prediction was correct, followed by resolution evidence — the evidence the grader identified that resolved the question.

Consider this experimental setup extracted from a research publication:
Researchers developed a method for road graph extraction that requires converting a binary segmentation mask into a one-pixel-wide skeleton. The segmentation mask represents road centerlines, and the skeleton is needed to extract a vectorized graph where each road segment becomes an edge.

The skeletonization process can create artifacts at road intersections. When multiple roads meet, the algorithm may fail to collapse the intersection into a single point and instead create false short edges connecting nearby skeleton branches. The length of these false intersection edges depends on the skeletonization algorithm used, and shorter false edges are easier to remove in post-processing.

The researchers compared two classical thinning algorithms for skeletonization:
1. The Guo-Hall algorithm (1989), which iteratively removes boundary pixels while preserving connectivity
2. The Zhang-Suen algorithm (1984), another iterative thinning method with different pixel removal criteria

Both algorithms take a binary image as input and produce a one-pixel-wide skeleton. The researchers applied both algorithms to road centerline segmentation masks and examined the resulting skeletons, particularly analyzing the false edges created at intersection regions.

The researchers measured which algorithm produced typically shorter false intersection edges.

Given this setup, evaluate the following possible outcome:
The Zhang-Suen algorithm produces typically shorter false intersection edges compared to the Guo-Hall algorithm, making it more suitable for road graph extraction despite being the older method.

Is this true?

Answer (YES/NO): NO